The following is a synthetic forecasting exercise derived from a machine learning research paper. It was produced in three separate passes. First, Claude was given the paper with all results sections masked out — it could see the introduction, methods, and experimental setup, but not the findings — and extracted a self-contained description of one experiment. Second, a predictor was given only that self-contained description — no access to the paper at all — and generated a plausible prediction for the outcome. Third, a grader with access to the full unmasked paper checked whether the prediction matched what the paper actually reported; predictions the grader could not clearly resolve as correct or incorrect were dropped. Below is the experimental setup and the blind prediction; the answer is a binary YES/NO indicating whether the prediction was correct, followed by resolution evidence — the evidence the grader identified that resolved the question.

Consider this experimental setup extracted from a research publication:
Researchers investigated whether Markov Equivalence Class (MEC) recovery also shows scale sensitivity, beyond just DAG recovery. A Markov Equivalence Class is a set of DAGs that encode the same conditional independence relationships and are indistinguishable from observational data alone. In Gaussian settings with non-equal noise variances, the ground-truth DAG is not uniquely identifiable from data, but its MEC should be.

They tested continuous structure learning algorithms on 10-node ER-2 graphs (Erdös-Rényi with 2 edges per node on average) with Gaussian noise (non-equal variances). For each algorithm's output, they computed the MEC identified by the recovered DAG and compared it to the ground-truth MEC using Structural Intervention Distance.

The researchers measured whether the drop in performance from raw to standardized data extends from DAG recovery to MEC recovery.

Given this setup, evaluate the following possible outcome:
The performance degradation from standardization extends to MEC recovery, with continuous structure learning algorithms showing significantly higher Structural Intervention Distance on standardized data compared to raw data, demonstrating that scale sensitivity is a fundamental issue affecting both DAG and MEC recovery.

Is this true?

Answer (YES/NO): YES